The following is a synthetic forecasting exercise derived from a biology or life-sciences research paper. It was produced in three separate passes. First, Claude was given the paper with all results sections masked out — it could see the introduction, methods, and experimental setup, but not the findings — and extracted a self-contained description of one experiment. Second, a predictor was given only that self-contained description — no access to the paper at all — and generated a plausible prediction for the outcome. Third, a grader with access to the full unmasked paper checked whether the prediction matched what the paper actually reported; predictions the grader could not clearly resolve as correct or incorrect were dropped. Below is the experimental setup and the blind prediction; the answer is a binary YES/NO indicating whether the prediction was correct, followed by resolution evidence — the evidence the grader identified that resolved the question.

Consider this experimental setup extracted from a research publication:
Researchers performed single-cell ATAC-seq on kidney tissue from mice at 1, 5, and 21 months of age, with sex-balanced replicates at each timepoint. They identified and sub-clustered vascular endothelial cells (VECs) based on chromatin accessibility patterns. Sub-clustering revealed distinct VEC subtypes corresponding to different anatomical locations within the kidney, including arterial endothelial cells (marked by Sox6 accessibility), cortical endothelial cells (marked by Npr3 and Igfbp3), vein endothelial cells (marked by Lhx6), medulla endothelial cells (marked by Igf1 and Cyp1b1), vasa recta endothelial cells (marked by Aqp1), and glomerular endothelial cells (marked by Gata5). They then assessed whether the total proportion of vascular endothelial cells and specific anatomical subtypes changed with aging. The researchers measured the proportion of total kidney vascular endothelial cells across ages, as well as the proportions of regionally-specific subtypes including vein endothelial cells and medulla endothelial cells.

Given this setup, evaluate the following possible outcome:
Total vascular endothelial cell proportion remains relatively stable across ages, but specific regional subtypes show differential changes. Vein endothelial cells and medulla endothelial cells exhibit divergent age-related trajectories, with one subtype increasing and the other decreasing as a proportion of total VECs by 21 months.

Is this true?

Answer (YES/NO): NO